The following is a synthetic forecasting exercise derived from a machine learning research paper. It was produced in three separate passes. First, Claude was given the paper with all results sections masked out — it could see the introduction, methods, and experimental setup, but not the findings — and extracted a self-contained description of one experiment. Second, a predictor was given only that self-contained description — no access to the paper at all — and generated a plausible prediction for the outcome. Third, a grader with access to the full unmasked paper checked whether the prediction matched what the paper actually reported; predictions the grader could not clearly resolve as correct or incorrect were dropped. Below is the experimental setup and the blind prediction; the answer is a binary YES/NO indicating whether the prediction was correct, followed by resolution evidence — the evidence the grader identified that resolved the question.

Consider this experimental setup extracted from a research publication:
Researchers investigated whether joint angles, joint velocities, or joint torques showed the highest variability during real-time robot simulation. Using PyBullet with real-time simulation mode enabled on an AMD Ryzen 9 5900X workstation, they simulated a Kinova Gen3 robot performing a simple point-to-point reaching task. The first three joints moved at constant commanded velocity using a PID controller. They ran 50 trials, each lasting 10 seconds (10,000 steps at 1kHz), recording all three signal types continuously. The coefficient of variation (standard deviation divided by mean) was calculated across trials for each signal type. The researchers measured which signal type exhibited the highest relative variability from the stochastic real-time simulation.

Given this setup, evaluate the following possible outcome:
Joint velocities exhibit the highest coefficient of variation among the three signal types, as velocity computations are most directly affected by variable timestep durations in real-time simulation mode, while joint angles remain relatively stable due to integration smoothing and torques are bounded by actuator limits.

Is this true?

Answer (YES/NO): NO